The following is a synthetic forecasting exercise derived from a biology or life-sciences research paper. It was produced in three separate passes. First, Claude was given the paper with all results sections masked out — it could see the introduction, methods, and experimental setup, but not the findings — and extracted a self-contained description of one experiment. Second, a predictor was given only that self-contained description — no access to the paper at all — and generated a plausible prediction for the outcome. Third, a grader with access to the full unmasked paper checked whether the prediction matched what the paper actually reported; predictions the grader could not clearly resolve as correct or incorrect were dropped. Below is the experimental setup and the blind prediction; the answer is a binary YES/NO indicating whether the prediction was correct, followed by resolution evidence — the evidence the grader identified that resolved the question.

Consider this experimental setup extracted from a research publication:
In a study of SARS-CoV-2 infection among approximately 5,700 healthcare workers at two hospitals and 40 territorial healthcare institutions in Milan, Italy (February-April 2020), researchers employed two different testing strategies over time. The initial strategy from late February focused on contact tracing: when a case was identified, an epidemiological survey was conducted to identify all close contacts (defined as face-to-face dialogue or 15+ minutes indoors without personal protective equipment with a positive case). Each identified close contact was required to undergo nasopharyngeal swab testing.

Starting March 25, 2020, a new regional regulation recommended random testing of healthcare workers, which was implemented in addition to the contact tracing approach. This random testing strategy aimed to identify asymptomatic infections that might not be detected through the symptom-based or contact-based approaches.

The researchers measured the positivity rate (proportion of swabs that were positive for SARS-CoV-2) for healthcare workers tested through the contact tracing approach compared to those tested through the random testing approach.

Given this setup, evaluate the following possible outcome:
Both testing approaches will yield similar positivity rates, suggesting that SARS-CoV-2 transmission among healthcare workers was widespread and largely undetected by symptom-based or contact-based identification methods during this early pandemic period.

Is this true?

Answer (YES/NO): NO